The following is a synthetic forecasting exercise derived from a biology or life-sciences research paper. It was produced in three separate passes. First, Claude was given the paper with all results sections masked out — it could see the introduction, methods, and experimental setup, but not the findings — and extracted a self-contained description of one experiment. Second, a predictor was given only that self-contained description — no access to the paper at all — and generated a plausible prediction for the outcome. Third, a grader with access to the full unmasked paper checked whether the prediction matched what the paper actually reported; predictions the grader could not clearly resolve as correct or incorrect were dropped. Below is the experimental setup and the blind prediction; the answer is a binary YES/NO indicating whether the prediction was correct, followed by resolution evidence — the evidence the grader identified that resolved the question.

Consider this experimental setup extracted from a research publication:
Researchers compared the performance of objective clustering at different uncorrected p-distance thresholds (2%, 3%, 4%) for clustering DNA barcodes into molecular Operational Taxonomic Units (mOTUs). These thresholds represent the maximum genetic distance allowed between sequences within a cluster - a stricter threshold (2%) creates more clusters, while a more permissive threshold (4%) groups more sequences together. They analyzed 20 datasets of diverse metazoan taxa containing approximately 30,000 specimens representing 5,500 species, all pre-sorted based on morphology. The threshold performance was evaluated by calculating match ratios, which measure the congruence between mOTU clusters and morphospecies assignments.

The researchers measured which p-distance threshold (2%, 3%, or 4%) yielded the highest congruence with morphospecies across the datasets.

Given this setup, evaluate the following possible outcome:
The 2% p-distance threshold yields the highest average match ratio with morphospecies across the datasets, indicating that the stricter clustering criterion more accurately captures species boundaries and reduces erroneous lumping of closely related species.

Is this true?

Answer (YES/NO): YES